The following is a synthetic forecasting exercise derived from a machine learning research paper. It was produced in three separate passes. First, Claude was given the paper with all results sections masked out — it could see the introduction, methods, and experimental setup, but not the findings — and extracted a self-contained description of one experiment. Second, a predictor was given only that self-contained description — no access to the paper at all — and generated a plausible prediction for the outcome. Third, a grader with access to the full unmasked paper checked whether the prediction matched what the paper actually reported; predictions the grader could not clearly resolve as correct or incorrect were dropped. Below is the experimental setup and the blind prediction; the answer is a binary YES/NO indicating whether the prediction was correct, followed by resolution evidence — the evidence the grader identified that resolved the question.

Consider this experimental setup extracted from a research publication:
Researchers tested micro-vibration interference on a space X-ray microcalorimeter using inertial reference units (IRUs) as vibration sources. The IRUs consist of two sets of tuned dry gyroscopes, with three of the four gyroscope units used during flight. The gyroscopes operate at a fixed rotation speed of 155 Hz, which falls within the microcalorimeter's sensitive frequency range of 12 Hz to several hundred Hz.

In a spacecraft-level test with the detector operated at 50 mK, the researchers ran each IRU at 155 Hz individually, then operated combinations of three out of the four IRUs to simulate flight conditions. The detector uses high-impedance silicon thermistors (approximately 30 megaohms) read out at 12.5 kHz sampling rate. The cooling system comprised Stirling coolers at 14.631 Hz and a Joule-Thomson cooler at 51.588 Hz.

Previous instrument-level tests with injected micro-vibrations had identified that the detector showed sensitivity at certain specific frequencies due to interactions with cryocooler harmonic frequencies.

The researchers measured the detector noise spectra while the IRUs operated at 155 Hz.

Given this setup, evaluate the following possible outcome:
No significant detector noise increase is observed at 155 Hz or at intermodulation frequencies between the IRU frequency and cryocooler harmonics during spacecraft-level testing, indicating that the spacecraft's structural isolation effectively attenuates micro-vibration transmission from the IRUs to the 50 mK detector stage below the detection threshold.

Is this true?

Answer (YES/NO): NO